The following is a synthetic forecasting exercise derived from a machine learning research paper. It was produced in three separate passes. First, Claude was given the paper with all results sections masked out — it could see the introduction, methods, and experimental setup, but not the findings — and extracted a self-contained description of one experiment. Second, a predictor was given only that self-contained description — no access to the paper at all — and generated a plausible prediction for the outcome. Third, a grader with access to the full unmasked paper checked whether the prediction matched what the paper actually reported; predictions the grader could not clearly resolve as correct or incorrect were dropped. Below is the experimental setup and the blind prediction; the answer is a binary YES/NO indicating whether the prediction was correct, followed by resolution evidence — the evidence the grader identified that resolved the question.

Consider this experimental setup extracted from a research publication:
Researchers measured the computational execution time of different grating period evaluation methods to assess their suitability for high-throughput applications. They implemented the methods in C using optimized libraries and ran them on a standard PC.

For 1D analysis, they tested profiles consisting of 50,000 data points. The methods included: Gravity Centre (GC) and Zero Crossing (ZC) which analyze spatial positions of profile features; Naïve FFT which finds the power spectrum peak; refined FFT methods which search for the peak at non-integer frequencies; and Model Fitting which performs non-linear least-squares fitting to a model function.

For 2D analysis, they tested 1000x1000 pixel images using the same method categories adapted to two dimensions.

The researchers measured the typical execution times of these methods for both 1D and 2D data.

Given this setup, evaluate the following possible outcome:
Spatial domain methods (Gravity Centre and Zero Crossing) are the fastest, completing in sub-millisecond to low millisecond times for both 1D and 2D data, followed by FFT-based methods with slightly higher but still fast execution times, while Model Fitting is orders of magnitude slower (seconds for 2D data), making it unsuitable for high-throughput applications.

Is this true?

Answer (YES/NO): NO